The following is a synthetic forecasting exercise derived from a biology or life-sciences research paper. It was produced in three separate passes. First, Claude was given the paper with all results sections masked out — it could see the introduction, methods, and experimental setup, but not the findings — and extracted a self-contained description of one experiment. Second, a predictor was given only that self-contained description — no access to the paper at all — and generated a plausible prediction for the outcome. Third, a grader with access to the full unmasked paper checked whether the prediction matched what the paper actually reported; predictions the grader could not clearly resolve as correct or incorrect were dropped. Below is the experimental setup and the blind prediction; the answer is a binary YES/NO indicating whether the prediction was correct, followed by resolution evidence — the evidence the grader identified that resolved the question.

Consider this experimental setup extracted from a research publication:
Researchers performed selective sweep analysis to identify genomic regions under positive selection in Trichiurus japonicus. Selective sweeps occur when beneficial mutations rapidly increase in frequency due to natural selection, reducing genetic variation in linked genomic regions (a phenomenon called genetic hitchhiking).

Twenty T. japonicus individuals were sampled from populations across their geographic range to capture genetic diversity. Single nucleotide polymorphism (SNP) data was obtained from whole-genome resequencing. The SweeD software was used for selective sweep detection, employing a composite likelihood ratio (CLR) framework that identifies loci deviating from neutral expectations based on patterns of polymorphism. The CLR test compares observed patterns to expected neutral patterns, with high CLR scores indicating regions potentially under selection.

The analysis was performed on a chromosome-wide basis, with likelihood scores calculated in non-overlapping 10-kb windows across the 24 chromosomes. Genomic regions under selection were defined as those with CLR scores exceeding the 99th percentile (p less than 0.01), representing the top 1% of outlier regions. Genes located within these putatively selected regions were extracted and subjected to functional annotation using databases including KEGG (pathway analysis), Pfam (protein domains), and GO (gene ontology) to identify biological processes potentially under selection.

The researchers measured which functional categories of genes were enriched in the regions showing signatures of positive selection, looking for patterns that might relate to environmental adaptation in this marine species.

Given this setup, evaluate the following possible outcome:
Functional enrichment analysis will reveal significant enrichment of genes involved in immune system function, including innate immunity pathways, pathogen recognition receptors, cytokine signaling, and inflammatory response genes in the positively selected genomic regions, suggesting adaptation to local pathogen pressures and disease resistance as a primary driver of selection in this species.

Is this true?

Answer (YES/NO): NO